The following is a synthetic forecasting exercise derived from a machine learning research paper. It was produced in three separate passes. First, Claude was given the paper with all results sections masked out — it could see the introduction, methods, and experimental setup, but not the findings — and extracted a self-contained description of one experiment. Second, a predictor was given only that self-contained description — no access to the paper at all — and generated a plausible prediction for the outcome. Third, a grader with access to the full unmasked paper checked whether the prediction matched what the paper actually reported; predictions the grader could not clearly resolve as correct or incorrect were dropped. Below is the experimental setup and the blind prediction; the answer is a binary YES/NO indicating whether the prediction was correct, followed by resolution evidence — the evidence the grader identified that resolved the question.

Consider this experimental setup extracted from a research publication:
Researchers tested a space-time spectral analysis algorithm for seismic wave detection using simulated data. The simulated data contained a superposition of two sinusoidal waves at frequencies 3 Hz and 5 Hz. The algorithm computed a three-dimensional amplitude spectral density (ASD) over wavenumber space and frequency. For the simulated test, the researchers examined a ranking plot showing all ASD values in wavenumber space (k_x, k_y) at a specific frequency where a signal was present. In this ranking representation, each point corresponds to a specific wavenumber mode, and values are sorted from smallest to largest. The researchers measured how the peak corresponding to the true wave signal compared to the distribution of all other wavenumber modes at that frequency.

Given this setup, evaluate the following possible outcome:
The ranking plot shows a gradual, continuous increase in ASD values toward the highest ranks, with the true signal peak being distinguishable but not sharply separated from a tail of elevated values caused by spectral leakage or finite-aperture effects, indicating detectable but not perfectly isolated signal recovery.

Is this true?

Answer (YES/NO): NO